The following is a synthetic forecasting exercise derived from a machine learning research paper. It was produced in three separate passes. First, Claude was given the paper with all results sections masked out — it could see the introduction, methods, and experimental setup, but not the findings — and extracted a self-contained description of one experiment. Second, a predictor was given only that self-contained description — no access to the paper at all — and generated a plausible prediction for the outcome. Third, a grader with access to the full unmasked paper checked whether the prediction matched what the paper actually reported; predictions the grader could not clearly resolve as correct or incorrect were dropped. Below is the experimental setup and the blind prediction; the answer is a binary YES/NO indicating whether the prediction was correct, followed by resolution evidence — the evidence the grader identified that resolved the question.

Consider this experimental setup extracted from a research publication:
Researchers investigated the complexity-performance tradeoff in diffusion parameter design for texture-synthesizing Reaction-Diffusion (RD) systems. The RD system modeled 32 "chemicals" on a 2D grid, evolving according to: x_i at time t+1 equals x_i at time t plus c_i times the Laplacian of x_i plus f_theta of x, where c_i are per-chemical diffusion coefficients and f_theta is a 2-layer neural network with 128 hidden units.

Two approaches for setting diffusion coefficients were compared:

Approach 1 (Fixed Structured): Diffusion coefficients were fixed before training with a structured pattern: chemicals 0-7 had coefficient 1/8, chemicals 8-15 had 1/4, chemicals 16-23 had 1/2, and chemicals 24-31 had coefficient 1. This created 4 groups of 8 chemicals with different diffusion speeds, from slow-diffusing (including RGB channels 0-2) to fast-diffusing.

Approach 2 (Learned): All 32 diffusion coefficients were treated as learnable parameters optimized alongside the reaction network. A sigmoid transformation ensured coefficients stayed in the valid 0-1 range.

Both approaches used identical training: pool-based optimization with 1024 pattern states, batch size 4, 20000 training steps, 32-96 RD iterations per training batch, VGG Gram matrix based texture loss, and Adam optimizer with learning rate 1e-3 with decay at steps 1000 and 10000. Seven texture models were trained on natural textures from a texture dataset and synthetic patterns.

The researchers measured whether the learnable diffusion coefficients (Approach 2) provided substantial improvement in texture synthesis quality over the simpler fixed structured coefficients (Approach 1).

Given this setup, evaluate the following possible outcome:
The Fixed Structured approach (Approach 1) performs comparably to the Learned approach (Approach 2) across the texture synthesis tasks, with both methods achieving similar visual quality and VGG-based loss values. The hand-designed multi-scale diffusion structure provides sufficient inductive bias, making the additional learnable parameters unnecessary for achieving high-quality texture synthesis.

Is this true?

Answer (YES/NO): YES